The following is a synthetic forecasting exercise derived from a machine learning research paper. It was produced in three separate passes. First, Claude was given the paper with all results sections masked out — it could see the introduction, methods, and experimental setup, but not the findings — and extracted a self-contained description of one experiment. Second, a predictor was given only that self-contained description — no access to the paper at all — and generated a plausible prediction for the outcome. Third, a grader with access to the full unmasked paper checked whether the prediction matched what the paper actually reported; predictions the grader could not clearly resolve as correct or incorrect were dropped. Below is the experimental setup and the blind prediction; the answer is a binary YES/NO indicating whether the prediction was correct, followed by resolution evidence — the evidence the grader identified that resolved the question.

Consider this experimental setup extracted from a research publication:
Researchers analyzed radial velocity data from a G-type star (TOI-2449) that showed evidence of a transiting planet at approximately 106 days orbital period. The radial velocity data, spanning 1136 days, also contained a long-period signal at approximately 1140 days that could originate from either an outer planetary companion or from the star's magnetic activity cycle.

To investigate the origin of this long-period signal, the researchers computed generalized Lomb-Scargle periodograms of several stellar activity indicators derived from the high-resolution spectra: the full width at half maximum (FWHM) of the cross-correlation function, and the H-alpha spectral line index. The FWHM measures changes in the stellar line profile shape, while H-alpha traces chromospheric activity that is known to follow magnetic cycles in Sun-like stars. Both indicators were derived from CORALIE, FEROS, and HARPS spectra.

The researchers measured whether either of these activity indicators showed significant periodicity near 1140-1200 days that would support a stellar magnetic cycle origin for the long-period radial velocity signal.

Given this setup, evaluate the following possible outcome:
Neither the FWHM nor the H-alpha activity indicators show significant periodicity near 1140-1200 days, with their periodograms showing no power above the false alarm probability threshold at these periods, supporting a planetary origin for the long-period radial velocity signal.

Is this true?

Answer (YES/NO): NO